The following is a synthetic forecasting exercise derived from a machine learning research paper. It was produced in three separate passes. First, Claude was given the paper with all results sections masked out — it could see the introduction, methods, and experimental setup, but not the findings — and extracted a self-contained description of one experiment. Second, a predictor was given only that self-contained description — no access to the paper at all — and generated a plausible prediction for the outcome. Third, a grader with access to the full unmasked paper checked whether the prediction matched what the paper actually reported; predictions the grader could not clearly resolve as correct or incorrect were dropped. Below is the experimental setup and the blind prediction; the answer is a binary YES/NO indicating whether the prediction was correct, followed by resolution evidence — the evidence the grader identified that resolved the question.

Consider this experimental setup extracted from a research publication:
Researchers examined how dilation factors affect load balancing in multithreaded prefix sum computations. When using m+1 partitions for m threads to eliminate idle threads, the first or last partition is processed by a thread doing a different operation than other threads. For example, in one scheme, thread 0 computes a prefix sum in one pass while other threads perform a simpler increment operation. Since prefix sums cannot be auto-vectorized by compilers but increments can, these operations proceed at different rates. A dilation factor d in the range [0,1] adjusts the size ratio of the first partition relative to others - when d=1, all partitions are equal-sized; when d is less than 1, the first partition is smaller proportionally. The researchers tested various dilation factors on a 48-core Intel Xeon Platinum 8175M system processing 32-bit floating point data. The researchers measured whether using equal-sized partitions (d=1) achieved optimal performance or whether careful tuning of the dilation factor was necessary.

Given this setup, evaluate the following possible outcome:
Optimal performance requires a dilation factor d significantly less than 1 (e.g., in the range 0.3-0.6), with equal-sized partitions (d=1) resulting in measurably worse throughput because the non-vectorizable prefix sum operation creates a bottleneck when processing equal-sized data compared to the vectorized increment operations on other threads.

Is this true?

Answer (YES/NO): YES